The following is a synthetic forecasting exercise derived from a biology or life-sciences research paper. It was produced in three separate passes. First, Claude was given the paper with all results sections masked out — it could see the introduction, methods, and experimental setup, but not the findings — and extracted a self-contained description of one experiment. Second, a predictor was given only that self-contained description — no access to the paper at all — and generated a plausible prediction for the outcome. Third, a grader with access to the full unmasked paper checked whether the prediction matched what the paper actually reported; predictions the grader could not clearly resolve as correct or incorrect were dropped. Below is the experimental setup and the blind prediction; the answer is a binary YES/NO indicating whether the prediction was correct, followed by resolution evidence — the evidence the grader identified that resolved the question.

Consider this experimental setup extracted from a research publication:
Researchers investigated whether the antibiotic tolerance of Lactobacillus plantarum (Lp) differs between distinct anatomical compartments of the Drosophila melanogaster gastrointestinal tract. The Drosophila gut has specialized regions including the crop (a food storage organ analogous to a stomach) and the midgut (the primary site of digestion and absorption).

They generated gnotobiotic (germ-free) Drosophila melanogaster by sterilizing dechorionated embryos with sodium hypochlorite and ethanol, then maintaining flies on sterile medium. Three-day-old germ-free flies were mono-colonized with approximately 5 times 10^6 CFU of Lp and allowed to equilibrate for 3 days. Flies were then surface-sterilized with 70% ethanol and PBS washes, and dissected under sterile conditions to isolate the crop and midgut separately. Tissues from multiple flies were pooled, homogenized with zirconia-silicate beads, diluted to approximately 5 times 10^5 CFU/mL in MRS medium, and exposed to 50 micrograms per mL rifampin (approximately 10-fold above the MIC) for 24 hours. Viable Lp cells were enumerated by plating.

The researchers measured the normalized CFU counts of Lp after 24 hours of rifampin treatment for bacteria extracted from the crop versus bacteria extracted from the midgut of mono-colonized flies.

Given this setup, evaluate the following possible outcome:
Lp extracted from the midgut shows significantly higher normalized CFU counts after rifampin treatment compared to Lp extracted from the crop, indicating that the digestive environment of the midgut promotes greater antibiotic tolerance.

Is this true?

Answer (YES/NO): NO